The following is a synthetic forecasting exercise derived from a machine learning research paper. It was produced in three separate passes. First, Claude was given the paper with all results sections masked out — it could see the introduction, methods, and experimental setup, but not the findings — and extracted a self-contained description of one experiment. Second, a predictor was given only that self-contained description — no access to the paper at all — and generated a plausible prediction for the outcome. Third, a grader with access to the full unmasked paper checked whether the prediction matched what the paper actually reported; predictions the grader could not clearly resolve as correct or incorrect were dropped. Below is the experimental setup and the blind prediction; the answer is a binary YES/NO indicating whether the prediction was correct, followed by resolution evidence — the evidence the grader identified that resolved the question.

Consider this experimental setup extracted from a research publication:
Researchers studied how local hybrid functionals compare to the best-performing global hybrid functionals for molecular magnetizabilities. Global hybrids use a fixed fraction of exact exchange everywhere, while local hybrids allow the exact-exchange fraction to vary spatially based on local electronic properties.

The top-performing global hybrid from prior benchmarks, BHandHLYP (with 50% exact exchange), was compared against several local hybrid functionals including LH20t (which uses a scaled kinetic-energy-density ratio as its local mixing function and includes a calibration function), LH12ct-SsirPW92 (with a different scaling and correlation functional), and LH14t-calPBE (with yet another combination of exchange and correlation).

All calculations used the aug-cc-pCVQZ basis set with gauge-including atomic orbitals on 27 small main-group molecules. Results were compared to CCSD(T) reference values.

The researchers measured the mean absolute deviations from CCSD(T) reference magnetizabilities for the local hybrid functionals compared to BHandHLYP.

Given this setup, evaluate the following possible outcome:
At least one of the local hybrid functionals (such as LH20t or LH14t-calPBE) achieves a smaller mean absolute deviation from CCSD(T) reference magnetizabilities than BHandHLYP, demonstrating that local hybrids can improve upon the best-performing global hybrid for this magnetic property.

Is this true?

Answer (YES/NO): YES